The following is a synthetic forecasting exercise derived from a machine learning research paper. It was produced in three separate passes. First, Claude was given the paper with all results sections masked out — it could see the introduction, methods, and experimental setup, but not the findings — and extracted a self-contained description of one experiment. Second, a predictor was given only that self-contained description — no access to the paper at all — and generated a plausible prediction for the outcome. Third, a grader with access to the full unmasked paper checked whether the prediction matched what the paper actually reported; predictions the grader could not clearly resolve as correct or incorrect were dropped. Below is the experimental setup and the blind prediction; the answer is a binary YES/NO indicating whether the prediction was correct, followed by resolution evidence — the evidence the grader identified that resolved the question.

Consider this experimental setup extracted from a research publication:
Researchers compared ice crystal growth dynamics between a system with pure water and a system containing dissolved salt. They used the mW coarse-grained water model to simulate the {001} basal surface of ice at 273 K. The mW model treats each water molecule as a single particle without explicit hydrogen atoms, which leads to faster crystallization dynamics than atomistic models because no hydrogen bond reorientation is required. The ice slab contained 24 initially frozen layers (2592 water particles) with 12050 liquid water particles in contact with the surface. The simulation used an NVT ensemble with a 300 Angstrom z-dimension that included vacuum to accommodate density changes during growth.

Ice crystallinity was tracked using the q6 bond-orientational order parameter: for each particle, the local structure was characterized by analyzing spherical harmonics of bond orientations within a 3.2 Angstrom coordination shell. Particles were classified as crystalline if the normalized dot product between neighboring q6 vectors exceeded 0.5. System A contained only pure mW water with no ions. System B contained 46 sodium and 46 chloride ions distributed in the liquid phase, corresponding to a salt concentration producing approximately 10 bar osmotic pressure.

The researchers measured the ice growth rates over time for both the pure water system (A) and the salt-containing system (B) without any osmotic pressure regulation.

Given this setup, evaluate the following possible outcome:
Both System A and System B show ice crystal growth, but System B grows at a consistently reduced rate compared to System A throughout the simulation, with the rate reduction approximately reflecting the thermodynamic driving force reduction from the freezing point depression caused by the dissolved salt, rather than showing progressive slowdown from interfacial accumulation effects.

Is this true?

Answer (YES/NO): NO